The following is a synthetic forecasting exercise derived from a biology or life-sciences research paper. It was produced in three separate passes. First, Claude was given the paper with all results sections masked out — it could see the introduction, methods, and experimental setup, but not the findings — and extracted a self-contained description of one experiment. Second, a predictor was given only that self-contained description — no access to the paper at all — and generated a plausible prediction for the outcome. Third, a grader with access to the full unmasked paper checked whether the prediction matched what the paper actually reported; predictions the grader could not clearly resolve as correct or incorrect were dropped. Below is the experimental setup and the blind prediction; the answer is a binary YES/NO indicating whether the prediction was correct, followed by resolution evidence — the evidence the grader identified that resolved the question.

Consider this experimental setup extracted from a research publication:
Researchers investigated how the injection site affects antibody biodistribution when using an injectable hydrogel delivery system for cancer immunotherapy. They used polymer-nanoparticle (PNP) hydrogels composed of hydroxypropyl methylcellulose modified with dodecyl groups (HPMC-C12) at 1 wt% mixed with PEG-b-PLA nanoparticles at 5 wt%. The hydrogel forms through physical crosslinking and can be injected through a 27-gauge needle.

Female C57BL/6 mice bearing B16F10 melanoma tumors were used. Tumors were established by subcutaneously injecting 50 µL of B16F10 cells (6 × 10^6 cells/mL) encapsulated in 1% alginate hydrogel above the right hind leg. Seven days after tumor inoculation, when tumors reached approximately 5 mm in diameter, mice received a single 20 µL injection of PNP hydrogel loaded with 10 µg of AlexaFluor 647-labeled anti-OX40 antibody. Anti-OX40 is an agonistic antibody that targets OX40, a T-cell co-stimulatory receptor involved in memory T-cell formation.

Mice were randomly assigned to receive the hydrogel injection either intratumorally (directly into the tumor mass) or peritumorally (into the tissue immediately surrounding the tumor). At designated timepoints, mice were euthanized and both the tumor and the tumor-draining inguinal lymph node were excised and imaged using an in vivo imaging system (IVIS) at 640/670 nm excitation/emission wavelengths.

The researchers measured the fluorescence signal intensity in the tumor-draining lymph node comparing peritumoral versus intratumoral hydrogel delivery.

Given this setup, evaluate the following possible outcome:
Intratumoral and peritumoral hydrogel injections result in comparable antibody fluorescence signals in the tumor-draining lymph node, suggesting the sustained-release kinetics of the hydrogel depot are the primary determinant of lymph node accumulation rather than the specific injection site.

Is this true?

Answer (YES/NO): NO